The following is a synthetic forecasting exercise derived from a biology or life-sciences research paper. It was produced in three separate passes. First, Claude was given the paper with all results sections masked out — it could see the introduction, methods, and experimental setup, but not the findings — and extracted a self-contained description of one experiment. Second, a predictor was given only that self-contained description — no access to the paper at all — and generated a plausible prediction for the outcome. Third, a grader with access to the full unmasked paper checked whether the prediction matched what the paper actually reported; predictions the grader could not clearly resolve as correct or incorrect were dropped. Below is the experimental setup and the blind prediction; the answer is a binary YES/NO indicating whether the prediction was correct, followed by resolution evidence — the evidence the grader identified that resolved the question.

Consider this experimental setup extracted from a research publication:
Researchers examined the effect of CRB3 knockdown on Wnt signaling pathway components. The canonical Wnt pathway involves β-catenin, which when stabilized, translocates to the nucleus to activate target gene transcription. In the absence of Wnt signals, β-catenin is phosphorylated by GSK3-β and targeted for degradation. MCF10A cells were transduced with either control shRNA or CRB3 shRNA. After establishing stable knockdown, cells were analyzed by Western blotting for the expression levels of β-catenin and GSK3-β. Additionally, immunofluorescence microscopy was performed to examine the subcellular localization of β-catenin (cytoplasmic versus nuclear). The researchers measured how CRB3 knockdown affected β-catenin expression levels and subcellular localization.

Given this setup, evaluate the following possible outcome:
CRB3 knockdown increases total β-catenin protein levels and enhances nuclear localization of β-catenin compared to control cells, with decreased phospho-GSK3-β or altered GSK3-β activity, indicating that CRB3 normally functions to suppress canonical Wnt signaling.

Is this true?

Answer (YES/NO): YES